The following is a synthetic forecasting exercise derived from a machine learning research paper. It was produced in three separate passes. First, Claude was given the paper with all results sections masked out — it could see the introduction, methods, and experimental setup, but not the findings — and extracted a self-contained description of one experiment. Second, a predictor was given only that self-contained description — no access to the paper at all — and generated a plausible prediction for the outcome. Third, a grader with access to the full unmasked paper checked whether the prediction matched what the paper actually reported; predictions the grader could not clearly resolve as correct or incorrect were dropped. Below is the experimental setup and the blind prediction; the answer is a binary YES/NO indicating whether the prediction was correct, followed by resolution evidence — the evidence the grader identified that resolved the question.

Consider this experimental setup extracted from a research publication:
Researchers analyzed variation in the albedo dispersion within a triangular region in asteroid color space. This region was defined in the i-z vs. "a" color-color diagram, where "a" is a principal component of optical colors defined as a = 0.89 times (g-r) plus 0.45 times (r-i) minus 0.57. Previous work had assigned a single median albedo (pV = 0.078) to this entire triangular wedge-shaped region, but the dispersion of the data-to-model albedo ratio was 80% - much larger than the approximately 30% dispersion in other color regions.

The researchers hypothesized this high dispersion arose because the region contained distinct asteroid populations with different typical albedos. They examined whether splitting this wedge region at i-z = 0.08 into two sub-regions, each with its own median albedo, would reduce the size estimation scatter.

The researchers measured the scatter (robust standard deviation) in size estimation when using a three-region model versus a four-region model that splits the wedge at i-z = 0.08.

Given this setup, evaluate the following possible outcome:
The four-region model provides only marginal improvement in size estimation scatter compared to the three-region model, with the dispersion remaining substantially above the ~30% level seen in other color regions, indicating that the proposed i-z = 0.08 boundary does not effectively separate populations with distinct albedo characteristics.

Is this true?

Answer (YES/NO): NO